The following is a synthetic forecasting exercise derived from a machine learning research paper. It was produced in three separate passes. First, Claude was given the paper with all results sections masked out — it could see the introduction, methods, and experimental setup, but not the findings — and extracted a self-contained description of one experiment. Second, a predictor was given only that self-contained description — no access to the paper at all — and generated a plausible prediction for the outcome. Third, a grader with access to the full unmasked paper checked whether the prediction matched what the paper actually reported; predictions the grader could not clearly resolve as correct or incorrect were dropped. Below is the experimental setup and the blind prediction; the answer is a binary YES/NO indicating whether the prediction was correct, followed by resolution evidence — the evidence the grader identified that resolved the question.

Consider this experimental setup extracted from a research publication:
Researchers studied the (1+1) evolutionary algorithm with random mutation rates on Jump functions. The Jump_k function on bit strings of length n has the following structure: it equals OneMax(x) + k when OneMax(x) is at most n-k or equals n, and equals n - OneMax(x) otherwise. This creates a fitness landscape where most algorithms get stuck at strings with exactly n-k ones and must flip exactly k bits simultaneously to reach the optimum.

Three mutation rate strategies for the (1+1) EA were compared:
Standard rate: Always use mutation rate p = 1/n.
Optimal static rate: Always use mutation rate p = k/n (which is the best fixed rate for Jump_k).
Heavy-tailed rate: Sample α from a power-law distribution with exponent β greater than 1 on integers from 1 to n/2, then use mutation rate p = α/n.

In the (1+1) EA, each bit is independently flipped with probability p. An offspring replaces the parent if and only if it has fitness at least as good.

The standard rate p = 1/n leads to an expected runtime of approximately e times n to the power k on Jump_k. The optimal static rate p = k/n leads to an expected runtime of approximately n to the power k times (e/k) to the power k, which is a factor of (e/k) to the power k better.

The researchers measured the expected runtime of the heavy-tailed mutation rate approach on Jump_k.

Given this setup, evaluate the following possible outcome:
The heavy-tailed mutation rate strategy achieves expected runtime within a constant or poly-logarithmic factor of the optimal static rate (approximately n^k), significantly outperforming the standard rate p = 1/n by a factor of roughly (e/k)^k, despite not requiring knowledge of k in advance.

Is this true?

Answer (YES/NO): NO